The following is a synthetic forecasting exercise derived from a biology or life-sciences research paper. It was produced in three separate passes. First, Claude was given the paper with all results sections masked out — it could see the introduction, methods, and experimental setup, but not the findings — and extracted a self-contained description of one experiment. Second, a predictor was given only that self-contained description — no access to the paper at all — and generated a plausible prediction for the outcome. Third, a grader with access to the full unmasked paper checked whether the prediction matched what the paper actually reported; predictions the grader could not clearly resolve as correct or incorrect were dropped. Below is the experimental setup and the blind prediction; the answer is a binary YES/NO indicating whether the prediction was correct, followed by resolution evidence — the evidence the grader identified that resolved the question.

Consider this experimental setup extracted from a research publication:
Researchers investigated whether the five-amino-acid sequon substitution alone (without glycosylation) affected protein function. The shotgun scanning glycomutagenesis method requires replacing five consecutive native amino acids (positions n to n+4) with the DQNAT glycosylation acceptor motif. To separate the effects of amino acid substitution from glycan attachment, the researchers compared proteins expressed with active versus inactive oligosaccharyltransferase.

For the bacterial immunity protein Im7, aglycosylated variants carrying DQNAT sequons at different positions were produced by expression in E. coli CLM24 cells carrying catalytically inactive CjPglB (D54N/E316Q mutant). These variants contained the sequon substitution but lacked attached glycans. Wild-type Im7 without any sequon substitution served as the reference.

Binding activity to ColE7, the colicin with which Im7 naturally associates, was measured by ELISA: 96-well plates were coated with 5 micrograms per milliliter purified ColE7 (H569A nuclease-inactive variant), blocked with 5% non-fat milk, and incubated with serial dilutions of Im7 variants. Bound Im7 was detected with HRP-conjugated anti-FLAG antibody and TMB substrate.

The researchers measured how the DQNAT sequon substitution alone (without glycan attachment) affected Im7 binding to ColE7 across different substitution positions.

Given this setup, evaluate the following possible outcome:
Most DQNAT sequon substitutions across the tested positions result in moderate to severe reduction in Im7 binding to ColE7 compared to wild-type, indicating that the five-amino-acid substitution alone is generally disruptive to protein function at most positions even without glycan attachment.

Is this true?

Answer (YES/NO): NO